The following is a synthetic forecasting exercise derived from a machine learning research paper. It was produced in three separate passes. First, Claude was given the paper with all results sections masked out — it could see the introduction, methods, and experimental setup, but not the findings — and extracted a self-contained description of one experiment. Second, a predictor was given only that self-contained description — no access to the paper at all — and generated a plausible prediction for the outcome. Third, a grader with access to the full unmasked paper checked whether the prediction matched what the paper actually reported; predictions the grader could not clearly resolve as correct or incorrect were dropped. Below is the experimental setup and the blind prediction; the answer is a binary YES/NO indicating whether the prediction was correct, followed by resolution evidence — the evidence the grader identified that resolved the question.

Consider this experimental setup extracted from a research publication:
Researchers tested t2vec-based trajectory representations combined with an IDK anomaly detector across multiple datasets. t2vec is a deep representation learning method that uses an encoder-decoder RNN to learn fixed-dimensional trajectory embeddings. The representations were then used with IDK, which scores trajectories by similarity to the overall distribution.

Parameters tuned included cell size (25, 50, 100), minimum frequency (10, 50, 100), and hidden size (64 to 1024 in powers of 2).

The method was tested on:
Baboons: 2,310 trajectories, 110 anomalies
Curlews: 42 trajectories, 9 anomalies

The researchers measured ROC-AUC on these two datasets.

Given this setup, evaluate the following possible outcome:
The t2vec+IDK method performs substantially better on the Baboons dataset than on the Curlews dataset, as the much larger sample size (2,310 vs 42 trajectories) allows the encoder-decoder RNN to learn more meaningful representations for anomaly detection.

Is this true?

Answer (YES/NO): YES